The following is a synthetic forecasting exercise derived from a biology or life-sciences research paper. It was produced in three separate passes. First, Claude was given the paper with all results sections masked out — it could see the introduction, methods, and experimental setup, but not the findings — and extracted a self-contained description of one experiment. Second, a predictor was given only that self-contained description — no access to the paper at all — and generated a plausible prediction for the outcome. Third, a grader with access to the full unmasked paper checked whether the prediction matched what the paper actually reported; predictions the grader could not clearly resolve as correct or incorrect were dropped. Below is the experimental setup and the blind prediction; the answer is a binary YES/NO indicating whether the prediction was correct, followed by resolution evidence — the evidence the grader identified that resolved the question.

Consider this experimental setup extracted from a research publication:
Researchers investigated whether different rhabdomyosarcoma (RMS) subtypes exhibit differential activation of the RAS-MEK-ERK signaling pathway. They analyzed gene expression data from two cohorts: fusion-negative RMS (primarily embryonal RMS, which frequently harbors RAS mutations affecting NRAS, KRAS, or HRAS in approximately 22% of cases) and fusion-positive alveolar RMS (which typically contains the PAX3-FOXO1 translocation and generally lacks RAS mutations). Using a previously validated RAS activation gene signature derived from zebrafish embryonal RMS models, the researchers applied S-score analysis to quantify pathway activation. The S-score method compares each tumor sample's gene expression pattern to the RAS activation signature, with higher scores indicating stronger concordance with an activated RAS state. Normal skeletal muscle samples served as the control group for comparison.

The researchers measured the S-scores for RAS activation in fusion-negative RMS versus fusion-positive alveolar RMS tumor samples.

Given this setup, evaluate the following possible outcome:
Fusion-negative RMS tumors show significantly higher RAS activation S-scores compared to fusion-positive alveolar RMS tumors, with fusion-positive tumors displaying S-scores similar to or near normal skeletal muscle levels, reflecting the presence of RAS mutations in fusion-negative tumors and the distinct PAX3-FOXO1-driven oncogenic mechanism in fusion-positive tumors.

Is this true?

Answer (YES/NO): NO